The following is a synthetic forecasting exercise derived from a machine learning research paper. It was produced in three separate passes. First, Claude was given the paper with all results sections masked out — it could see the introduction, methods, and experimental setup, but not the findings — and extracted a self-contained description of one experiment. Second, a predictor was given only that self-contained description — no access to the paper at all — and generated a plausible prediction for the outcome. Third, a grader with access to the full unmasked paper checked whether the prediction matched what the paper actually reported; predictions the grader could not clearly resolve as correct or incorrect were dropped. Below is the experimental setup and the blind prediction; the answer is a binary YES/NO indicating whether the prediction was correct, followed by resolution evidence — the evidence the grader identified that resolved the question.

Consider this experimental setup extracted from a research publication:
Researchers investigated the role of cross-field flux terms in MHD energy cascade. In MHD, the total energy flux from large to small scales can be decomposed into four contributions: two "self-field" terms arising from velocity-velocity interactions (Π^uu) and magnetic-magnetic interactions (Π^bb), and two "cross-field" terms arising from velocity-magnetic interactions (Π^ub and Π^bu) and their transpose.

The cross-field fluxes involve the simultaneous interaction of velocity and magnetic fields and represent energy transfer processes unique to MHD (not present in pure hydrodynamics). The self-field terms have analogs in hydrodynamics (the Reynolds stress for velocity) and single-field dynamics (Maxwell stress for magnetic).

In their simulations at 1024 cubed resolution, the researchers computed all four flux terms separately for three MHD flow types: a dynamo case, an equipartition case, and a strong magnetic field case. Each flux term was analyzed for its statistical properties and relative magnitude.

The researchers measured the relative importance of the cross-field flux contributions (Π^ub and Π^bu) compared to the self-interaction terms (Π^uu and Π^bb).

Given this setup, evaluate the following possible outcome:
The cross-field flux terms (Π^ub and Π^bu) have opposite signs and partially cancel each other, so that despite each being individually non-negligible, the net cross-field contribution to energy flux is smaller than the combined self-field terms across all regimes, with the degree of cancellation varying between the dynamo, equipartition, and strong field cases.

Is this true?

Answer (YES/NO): NO